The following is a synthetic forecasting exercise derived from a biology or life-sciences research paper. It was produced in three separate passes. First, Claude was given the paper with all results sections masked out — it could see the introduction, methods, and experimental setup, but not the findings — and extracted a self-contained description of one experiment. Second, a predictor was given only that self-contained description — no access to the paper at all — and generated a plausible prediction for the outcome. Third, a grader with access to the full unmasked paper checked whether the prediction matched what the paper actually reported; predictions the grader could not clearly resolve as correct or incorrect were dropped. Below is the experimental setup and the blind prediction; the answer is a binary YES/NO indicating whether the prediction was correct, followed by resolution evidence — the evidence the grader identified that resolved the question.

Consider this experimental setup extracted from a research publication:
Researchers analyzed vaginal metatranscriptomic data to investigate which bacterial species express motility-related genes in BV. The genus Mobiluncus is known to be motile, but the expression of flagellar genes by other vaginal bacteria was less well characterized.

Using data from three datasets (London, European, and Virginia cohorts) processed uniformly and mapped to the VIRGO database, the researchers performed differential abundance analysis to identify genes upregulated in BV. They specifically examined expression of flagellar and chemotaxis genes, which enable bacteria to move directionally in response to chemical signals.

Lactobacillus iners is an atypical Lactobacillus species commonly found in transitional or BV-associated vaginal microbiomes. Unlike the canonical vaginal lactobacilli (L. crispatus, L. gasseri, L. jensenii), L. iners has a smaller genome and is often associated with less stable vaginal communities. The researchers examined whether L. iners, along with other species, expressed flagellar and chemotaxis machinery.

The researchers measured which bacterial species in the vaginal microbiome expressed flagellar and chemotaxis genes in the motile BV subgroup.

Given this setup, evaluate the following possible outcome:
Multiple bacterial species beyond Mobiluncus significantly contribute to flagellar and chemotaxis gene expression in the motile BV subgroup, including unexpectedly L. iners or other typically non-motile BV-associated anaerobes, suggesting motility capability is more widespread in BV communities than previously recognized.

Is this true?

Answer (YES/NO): YES